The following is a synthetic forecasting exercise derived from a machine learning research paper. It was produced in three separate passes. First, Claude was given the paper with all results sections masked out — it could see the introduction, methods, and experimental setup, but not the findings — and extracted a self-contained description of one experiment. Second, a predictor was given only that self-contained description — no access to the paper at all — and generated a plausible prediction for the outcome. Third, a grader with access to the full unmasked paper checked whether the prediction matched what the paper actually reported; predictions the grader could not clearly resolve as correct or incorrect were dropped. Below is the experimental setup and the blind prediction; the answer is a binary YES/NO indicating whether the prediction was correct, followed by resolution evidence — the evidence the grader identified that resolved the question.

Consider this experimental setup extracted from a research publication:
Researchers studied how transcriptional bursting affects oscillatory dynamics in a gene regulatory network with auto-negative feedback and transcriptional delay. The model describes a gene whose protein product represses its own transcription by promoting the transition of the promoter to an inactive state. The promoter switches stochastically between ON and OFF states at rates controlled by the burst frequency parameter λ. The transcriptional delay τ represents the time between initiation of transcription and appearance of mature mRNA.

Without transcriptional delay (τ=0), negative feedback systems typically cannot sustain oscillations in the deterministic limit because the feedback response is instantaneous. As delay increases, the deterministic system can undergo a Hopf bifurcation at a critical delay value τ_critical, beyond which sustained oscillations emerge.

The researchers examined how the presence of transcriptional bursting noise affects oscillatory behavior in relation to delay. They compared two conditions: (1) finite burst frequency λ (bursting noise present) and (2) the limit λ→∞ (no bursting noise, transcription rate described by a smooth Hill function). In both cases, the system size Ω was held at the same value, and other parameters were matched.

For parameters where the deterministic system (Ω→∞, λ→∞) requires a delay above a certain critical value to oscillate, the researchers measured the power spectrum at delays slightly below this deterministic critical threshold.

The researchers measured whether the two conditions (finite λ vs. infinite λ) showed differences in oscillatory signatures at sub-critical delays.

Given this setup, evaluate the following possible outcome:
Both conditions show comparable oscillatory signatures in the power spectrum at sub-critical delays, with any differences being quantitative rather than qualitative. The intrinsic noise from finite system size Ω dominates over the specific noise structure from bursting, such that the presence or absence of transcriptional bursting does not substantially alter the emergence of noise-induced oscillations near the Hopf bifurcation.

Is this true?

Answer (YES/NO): NO